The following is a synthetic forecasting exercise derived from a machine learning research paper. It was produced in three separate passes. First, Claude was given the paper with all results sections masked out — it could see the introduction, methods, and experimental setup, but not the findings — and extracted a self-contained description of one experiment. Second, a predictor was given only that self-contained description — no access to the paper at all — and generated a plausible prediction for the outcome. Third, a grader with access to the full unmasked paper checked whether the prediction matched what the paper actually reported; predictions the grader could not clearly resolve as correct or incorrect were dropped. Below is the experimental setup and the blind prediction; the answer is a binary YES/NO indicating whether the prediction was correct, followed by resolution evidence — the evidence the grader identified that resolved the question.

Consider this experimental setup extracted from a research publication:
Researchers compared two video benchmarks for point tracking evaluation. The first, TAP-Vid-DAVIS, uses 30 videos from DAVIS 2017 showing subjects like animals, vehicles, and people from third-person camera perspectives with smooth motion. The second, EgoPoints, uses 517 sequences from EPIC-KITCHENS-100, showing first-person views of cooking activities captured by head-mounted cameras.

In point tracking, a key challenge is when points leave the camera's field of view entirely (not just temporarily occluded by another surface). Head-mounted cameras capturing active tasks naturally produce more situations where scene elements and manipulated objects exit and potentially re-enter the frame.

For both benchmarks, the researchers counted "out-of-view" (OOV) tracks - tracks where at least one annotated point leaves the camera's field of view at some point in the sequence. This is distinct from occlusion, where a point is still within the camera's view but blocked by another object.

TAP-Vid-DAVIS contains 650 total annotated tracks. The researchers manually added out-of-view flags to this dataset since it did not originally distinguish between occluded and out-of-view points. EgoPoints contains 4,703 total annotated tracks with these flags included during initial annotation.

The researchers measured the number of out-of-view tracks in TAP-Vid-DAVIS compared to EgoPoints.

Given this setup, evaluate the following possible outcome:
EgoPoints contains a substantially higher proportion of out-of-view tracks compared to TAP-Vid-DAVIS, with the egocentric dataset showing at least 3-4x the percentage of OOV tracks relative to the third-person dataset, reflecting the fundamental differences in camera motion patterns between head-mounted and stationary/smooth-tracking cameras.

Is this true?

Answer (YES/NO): NO